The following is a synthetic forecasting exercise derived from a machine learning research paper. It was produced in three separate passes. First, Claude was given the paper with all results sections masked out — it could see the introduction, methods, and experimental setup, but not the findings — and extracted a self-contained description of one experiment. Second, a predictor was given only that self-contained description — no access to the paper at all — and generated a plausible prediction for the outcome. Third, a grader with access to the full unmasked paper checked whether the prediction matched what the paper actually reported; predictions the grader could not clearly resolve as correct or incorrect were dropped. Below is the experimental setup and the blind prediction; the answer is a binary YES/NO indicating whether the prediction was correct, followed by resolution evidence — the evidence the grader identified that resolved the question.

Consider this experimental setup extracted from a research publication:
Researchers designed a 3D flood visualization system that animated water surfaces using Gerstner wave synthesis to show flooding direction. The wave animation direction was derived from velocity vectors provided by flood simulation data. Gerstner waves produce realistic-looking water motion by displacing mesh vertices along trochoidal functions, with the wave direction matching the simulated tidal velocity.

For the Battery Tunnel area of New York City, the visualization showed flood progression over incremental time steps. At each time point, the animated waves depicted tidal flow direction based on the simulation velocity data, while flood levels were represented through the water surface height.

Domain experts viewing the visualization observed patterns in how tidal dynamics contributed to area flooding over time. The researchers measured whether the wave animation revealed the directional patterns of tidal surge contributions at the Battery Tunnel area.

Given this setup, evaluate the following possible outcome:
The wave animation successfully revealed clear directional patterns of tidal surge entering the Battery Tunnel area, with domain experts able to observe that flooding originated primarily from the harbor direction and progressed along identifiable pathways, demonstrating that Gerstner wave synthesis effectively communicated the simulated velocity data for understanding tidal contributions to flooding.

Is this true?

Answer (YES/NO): NO